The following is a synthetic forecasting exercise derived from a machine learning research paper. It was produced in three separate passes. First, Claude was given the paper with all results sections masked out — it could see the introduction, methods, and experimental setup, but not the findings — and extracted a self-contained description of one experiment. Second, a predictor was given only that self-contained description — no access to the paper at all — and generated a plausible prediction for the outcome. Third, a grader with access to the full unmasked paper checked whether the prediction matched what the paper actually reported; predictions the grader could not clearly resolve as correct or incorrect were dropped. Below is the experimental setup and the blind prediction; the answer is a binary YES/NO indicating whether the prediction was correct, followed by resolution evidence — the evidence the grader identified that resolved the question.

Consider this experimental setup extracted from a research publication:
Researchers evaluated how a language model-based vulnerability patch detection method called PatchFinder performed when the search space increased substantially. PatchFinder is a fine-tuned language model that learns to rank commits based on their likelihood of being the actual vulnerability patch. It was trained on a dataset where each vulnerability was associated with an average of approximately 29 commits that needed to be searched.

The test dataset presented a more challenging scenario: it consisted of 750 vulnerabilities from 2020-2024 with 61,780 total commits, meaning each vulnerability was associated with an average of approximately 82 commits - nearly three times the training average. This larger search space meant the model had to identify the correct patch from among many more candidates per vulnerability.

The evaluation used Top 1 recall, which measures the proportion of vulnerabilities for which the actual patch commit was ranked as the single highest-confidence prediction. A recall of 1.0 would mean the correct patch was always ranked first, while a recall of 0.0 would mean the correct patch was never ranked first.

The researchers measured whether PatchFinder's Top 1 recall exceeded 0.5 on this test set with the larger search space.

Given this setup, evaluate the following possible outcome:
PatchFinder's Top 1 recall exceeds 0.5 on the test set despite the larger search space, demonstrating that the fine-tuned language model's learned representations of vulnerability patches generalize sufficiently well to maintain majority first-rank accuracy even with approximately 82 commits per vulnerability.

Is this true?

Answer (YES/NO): NO